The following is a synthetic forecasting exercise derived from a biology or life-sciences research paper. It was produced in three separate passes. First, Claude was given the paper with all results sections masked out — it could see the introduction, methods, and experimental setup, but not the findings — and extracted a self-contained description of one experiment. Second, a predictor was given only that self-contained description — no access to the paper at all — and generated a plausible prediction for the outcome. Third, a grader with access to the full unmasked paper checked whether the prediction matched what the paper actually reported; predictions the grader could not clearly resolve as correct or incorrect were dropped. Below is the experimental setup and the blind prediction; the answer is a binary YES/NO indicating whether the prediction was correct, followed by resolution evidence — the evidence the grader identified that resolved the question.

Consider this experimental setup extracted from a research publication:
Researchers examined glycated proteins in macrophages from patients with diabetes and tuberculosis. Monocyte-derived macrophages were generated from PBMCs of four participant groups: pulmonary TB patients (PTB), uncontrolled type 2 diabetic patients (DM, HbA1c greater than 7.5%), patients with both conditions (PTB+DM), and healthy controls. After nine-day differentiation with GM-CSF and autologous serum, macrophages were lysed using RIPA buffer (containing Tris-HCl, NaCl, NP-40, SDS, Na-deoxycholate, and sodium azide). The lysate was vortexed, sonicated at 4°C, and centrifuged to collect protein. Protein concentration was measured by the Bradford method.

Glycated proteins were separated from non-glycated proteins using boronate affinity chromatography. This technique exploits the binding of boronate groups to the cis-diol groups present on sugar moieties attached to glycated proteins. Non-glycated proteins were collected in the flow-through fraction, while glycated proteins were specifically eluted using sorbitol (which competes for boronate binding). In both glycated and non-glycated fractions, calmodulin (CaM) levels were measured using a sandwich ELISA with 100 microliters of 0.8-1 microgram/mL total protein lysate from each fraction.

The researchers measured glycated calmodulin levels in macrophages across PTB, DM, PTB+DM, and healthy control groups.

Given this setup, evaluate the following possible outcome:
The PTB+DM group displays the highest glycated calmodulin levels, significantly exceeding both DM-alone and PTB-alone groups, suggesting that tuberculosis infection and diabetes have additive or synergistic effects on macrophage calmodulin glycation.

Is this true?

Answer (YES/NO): NO